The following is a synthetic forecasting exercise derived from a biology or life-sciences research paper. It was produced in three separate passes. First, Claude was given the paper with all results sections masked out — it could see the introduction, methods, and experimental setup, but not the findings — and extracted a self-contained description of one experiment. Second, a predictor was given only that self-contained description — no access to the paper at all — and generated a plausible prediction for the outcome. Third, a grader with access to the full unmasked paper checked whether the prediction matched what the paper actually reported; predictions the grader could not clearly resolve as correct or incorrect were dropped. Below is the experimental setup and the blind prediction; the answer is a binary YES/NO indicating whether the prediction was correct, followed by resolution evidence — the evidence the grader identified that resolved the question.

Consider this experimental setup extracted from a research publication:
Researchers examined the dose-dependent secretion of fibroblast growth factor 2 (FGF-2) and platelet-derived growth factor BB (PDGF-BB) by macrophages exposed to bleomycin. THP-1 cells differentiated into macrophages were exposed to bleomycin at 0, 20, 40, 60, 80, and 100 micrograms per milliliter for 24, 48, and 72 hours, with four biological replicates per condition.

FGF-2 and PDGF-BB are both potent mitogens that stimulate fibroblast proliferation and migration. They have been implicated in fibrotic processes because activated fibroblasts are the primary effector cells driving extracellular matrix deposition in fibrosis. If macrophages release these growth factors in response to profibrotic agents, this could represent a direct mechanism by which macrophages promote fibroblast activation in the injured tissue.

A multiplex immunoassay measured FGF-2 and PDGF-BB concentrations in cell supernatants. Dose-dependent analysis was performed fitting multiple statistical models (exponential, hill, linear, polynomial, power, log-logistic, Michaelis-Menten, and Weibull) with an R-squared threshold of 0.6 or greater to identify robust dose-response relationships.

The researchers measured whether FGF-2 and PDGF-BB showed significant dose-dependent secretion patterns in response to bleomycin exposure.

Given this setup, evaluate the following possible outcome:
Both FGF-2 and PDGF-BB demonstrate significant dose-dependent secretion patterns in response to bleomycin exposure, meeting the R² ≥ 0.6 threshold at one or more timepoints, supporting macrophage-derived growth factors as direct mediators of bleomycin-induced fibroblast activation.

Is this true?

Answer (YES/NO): NO